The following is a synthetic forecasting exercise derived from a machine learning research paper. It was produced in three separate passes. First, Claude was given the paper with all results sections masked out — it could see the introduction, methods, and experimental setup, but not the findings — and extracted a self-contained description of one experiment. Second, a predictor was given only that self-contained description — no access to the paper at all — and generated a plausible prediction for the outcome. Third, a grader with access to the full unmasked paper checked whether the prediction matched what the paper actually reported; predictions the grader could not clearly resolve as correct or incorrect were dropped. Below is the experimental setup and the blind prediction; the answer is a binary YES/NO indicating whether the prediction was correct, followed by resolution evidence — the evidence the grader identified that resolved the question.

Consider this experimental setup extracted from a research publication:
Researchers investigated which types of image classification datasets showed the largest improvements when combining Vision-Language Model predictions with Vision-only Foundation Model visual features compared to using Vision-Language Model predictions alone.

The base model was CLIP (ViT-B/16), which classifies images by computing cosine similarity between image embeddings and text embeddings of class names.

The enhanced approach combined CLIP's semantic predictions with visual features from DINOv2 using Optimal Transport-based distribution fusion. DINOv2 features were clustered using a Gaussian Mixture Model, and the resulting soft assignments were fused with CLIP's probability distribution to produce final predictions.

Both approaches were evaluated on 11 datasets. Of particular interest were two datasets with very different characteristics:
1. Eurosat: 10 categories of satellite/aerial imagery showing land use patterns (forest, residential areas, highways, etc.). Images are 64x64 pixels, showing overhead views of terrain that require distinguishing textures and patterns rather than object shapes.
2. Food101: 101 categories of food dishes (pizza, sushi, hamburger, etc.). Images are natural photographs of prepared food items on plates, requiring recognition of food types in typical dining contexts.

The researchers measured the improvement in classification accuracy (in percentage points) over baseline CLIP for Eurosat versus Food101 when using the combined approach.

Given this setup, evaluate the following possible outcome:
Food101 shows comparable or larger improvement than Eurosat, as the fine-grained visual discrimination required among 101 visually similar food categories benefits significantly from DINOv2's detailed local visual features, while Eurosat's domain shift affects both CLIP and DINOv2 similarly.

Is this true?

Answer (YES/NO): NO